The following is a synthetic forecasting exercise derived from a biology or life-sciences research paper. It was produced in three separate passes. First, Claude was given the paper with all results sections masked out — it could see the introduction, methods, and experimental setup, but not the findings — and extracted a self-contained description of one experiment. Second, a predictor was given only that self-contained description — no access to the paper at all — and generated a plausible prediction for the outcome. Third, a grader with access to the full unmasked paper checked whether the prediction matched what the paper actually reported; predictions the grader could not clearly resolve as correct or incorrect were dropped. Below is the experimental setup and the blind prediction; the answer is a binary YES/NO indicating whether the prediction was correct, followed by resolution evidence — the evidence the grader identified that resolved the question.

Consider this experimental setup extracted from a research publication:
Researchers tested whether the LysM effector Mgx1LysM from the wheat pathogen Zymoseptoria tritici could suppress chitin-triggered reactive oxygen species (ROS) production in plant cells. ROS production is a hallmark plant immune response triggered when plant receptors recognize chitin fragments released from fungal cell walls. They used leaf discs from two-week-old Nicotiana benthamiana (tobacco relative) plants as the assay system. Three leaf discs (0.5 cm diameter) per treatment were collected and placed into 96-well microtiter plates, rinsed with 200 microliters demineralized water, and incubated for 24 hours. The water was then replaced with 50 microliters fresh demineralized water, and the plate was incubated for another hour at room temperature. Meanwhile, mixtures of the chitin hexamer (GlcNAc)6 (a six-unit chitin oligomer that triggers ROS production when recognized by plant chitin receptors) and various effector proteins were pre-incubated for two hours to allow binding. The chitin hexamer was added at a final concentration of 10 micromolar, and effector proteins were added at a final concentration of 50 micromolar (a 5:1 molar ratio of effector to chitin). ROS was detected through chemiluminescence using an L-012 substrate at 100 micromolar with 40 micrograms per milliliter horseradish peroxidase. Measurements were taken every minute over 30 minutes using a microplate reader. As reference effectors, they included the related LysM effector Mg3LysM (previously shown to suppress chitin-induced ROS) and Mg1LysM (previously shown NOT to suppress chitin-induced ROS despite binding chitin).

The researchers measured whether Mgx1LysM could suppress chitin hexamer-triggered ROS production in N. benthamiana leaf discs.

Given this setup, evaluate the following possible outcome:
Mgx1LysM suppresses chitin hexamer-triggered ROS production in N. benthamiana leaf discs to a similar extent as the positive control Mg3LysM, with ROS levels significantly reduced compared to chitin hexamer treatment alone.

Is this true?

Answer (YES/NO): NO